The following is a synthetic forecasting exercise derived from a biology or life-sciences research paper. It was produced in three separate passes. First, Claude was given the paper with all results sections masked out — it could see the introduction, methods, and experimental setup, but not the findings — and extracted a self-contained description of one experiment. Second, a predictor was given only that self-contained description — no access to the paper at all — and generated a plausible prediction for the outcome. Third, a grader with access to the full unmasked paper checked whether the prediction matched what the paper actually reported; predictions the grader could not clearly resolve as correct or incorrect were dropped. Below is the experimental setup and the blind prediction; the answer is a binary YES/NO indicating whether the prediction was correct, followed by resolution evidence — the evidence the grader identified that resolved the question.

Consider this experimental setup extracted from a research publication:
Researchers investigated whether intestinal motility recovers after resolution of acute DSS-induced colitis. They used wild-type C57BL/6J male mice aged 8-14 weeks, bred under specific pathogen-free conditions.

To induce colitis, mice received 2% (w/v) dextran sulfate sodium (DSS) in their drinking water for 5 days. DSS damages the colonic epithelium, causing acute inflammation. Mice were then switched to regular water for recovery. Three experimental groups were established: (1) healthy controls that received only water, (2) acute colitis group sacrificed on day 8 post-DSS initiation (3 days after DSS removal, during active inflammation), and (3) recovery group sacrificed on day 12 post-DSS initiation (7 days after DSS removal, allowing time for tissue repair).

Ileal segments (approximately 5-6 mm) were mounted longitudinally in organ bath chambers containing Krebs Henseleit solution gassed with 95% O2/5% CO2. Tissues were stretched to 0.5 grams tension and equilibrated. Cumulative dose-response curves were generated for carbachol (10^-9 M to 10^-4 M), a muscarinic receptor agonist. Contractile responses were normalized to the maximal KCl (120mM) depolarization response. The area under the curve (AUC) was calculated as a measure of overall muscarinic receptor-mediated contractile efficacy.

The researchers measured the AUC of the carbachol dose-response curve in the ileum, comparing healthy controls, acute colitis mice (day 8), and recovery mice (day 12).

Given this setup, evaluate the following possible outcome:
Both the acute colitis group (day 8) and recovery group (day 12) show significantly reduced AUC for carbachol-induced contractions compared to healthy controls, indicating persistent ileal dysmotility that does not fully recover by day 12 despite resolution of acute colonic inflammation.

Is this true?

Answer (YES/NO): NO